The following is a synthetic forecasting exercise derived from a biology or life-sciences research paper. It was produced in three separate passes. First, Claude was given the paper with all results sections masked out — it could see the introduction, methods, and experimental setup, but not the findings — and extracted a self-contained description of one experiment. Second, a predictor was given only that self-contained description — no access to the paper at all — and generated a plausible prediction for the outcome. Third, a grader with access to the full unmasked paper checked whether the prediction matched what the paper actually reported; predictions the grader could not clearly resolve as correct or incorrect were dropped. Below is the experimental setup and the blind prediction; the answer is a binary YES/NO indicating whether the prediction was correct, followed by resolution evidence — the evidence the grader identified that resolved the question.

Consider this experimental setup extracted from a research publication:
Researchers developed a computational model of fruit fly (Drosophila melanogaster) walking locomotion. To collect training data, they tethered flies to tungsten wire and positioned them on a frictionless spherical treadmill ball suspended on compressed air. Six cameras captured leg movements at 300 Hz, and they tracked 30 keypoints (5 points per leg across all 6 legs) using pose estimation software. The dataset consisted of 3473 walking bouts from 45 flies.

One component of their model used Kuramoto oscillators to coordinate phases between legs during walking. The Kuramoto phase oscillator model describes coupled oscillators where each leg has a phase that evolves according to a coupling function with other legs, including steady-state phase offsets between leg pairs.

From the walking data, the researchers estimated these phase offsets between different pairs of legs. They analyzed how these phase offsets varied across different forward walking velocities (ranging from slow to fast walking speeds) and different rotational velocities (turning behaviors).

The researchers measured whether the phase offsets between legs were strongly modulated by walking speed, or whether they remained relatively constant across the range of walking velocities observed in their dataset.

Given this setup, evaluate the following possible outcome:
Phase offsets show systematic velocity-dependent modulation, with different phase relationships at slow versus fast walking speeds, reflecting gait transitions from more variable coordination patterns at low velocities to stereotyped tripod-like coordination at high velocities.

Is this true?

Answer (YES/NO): NO